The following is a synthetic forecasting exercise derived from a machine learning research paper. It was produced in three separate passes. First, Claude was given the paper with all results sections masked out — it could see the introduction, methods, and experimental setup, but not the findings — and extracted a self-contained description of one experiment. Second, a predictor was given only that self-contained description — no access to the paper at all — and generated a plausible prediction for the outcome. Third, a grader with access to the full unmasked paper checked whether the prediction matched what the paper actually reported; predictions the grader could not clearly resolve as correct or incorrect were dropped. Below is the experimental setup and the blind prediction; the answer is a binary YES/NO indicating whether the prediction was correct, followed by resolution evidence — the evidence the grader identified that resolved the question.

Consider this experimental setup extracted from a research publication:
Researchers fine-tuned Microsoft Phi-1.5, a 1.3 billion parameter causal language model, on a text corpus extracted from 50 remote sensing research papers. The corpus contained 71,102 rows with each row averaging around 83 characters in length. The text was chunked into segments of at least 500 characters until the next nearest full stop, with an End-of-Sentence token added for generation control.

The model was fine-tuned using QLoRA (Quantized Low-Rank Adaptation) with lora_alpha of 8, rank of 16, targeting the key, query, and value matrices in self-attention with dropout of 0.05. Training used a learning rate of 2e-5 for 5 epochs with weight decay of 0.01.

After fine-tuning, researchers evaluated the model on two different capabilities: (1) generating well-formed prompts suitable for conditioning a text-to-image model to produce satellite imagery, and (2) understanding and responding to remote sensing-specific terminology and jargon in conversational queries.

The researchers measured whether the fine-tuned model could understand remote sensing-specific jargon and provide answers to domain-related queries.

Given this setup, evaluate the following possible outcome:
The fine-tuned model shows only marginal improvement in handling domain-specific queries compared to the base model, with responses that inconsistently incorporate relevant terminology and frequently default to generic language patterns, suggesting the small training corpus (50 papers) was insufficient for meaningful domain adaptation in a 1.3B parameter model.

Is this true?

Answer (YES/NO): NO